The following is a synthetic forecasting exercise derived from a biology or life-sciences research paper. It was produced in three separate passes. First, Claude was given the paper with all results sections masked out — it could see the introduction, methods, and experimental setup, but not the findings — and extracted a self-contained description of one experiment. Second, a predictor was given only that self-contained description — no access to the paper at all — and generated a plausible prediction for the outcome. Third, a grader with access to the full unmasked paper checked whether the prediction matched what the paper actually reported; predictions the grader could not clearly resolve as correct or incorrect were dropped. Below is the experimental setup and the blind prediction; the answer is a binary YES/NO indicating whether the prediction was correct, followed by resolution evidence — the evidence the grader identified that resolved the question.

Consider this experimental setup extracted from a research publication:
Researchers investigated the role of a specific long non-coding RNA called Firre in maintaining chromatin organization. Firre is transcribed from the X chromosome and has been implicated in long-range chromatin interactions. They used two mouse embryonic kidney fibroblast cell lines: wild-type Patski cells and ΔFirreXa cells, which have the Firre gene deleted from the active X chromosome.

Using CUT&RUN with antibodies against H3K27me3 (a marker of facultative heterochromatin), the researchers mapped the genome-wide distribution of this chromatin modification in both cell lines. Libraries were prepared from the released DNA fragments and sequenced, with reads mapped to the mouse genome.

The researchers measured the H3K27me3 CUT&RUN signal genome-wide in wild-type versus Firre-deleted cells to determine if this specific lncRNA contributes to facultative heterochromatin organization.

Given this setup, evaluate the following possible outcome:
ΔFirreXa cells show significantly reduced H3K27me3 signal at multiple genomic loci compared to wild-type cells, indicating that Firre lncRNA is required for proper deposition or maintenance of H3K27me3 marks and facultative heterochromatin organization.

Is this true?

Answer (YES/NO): YES